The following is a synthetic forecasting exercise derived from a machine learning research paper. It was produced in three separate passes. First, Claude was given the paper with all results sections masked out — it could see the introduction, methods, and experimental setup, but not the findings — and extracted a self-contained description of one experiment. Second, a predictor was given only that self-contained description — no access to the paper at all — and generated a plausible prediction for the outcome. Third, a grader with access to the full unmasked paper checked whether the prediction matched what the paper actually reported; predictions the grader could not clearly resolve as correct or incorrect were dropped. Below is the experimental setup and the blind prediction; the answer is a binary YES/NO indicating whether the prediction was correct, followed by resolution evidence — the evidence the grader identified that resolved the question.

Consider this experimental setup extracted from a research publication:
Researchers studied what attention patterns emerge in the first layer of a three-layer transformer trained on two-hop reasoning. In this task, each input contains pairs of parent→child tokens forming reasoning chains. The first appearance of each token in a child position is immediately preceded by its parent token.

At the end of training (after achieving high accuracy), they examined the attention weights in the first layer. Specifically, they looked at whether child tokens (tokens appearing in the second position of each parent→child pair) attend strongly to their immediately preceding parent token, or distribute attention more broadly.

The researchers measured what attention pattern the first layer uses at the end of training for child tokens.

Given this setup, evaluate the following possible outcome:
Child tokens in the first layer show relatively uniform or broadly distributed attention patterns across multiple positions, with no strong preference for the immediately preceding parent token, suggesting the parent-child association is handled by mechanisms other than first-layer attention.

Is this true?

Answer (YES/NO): NO